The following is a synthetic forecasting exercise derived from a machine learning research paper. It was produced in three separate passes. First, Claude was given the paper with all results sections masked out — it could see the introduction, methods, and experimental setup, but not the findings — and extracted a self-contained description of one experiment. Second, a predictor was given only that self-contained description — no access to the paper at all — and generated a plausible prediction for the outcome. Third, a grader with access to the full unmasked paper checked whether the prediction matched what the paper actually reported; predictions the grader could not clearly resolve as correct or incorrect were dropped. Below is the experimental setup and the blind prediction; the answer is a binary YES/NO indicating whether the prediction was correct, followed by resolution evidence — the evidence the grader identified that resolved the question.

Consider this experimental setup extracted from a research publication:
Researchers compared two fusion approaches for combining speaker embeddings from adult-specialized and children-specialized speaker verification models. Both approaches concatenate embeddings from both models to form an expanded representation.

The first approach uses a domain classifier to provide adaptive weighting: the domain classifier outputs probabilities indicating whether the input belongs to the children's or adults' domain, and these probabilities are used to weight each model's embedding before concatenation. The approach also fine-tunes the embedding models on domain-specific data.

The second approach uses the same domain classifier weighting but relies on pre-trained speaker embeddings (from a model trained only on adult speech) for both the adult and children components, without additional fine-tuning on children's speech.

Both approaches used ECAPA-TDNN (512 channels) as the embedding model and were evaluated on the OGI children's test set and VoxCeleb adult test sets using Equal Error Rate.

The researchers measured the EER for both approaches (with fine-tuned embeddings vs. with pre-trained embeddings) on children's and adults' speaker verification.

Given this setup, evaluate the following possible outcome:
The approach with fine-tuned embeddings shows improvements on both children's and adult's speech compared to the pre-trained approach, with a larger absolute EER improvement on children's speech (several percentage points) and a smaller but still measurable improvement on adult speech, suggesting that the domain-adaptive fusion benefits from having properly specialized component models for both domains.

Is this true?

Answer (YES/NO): NO